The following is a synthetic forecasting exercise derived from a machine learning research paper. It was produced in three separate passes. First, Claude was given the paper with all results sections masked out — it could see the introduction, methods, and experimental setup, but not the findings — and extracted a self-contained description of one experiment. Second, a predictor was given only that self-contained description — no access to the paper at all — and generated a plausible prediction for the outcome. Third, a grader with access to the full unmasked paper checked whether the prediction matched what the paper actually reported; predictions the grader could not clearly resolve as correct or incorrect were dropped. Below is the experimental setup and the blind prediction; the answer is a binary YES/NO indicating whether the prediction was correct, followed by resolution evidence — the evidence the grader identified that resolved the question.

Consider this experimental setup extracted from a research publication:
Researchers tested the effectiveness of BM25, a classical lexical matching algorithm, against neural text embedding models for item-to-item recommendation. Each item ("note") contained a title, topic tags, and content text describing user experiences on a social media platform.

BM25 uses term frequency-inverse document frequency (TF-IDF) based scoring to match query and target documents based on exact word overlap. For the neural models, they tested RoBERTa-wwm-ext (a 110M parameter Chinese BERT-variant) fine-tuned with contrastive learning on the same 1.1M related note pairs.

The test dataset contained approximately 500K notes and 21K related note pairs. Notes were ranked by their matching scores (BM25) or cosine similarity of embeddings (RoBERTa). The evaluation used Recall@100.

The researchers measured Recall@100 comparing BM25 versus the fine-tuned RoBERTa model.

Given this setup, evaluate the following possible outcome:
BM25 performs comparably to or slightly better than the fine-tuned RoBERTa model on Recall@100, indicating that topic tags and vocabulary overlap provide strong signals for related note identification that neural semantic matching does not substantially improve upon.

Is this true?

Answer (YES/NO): NO